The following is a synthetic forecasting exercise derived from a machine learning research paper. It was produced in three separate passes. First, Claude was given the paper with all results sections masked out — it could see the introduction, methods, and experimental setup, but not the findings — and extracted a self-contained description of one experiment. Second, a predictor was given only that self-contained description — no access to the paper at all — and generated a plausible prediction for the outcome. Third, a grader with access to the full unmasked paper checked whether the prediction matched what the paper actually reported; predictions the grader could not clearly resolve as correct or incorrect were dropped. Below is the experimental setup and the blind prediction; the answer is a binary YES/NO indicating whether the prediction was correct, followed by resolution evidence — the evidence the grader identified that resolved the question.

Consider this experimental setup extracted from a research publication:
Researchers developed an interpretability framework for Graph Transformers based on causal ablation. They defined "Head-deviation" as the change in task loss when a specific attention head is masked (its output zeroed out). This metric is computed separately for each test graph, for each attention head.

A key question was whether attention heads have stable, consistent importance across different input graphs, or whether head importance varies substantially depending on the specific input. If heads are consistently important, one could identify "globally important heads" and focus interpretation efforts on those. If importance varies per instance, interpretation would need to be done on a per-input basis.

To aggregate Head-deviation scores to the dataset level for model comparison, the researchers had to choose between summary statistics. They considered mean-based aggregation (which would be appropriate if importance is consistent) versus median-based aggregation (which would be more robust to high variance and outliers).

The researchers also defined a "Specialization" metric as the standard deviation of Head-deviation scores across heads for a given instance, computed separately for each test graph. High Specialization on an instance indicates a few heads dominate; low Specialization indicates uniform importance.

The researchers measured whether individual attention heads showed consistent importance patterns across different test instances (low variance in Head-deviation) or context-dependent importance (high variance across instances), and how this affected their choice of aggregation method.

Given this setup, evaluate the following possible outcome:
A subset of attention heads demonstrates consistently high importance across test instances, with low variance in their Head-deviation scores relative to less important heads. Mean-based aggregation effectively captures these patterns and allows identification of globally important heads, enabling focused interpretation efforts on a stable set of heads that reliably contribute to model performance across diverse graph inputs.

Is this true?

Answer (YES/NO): NO